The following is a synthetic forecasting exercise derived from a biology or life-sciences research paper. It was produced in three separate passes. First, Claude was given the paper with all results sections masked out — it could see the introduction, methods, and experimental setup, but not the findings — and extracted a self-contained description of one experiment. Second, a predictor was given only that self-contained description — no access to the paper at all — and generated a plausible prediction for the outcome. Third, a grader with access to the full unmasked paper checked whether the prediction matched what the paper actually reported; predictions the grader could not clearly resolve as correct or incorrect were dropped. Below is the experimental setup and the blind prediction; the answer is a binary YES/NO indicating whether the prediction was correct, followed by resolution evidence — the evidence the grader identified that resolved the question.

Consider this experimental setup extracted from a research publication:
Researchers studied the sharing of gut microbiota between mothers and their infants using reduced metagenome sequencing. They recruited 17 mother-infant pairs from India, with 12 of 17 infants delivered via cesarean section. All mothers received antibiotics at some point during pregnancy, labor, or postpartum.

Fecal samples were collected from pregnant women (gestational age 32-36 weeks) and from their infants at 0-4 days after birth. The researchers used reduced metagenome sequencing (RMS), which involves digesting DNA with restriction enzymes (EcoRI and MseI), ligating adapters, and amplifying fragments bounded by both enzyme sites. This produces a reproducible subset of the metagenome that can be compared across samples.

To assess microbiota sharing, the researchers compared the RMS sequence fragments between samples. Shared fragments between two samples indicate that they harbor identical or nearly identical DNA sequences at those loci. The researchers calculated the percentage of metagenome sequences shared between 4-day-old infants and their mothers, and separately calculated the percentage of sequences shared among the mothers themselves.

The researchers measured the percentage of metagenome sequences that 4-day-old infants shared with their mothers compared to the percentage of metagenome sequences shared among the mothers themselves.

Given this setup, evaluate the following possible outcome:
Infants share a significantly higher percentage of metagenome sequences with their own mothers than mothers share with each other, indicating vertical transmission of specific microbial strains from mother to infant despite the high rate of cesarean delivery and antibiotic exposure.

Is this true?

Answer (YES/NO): NO